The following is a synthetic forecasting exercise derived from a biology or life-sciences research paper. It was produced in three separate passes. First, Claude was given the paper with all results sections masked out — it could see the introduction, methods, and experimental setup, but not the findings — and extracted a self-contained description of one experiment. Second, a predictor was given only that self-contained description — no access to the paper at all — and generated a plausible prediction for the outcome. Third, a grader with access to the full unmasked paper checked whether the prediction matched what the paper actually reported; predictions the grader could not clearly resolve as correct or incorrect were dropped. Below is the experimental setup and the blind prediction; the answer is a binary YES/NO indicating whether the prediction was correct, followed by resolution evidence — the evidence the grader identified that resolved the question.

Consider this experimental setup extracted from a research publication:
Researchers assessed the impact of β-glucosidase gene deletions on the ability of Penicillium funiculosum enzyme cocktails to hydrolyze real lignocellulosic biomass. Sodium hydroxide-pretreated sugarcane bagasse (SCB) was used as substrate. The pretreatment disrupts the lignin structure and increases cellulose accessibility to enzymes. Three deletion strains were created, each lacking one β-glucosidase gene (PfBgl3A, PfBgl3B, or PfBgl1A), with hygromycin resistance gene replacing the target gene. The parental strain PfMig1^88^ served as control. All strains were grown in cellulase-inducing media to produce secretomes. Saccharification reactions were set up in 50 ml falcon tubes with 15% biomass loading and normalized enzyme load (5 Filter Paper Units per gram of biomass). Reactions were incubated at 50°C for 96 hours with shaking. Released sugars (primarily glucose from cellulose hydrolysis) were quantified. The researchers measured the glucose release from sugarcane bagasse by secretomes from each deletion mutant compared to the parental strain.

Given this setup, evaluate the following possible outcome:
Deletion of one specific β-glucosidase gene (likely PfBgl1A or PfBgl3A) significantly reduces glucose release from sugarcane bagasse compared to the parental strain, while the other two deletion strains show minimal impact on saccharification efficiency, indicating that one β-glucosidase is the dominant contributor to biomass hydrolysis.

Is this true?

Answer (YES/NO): YES